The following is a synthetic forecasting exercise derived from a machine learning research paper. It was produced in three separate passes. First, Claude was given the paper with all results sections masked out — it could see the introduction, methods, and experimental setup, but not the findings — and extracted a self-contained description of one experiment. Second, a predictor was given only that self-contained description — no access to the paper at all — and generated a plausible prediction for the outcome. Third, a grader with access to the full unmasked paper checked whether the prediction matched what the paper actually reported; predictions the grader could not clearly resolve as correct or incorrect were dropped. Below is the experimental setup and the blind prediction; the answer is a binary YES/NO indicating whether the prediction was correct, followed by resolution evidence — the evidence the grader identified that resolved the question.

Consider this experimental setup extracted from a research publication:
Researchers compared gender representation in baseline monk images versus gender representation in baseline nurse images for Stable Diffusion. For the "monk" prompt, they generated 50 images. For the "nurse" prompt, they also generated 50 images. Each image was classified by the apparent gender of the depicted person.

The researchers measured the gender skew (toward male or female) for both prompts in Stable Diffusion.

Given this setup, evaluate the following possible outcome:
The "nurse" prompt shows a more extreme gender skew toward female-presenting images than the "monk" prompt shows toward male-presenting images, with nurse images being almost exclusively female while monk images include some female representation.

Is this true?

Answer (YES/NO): NO